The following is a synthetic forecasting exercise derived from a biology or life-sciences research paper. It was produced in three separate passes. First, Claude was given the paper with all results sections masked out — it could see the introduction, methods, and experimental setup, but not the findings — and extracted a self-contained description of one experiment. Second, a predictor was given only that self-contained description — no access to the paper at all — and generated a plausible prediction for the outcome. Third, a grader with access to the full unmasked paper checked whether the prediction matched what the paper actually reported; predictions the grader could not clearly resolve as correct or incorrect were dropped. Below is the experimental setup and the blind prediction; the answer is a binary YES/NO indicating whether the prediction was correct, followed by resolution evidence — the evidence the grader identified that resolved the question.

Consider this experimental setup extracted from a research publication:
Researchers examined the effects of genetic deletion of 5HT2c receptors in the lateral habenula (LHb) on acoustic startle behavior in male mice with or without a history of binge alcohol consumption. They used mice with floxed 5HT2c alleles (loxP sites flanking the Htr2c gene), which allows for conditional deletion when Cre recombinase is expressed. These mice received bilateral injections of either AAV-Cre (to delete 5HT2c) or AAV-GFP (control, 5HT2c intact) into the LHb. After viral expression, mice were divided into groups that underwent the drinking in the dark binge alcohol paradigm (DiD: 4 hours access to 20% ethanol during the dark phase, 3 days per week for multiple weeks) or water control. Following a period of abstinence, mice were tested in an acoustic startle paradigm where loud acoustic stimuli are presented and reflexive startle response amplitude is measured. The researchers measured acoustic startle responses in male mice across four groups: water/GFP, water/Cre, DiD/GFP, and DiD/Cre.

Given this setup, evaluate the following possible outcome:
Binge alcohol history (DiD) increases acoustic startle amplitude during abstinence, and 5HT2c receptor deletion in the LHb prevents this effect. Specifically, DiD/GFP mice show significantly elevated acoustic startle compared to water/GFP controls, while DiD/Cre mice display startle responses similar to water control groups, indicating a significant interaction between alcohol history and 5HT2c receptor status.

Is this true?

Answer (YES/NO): NO